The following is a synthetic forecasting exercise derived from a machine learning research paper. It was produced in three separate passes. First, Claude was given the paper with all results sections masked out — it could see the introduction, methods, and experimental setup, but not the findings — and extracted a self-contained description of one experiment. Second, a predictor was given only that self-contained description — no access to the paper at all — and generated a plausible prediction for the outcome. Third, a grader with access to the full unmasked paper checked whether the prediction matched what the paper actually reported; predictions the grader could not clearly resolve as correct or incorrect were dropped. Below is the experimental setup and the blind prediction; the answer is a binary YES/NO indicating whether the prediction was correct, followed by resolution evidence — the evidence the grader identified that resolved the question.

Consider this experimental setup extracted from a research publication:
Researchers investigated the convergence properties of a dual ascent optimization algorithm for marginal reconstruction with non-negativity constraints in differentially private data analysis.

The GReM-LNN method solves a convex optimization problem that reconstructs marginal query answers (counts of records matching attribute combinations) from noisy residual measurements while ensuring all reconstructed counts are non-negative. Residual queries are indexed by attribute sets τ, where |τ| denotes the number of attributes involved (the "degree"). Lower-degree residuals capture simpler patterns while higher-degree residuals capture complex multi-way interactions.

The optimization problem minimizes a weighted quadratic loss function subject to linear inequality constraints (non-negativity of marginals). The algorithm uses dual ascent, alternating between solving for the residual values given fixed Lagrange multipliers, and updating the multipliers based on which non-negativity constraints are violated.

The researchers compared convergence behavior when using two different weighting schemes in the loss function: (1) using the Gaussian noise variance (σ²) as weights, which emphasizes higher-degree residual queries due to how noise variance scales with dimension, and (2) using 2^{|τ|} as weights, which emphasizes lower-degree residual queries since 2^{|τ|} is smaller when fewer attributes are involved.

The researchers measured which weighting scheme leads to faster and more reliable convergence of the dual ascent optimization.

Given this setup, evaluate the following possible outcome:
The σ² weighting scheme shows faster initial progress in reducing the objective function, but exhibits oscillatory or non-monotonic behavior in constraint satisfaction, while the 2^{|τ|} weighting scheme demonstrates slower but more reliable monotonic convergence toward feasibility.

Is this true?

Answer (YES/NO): NO